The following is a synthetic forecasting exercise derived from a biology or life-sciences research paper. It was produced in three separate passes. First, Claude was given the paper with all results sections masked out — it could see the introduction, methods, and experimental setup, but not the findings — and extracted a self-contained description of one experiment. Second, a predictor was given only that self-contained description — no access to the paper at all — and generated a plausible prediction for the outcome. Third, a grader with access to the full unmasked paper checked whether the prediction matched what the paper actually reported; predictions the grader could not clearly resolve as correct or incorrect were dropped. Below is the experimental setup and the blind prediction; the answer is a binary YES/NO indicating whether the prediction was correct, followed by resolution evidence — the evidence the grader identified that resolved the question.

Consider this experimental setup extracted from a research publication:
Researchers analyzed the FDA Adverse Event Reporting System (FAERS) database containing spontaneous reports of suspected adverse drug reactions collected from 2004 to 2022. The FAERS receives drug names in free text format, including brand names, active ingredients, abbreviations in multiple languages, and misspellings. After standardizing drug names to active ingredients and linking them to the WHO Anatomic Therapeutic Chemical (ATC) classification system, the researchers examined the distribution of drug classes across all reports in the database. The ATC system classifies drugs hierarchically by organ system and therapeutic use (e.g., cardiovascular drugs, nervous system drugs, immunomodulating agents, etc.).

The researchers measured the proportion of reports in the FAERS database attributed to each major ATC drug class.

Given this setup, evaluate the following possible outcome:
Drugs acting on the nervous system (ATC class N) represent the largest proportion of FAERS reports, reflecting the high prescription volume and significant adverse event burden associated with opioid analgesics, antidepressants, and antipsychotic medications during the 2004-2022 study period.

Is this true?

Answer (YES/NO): NO